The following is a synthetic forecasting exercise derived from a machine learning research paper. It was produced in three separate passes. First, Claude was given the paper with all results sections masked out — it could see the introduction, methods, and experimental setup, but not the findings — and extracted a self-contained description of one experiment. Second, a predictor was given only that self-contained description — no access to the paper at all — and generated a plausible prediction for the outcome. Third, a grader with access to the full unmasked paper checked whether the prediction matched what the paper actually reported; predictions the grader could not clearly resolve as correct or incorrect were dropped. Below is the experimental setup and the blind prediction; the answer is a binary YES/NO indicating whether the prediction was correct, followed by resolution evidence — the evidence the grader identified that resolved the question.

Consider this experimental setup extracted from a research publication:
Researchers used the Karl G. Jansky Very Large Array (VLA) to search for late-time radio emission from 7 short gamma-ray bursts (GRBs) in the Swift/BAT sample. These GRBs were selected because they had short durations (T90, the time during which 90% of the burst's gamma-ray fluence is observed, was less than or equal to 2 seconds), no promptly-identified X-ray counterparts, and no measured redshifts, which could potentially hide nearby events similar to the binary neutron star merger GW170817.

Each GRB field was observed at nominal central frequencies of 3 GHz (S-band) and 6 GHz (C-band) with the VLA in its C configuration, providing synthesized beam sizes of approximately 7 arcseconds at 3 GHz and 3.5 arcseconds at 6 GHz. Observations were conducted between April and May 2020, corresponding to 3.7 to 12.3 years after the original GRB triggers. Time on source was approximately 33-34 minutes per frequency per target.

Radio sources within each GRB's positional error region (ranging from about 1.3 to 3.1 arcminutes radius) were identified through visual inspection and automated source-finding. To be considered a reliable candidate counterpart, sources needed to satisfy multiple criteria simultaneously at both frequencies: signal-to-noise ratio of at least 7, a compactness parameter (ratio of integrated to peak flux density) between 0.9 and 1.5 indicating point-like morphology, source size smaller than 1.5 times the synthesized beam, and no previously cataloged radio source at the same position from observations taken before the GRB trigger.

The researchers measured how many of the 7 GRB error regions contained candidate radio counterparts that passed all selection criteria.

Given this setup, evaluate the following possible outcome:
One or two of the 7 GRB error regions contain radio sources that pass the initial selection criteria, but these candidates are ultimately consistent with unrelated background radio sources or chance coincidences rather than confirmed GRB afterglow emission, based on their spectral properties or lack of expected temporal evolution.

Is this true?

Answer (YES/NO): NO